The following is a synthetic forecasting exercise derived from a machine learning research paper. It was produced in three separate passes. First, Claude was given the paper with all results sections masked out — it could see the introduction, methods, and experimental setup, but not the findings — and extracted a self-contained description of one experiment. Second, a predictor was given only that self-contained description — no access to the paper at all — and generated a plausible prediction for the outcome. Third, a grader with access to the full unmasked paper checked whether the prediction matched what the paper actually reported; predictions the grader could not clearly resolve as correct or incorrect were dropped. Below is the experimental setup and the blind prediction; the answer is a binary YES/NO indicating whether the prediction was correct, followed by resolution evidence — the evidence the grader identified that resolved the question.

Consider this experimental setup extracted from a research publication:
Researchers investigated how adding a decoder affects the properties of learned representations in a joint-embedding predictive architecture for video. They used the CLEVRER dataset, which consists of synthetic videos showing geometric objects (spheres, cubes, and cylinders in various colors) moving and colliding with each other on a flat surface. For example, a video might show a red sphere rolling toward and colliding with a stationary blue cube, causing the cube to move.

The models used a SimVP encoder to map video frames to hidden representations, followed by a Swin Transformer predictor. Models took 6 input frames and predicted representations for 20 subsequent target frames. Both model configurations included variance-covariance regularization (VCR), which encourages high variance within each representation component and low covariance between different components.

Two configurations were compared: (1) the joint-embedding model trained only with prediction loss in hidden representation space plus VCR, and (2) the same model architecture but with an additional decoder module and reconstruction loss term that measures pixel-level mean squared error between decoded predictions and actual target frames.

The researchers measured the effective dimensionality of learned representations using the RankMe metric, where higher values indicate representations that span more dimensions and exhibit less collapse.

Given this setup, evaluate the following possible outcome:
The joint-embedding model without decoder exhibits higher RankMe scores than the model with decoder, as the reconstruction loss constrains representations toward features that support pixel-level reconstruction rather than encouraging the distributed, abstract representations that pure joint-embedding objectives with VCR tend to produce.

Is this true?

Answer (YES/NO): YES